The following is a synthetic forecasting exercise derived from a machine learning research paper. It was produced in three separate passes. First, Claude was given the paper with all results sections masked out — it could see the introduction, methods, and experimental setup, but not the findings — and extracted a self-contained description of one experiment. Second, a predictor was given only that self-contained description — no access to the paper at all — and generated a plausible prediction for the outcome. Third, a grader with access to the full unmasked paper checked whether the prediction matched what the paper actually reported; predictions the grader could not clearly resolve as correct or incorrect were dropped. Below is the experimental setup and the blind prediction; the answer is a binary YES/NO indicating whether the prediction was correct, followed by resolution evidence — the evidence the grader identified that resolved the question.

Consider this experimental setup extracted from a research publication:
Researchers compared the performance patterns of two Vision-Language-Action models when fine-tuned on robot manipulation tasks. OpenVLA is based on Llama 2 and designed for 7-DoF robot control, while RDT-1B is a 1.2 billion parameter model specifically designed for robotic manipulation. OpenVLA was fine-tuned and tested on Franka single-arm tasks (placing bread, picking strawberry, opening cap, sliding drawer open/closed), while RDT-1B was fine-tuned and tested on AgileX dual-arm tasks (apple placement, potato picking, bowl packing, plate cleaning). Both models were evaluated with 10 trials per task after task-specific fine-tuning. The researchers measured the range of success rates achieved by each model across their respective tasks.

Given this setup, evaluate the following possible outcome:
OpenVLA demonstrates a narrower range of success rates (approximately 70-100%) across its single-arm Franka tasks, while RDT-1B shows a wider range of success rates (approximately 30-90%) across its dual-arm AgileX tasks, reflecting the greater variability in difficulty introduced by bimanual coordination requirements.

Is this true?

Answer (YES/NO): NO